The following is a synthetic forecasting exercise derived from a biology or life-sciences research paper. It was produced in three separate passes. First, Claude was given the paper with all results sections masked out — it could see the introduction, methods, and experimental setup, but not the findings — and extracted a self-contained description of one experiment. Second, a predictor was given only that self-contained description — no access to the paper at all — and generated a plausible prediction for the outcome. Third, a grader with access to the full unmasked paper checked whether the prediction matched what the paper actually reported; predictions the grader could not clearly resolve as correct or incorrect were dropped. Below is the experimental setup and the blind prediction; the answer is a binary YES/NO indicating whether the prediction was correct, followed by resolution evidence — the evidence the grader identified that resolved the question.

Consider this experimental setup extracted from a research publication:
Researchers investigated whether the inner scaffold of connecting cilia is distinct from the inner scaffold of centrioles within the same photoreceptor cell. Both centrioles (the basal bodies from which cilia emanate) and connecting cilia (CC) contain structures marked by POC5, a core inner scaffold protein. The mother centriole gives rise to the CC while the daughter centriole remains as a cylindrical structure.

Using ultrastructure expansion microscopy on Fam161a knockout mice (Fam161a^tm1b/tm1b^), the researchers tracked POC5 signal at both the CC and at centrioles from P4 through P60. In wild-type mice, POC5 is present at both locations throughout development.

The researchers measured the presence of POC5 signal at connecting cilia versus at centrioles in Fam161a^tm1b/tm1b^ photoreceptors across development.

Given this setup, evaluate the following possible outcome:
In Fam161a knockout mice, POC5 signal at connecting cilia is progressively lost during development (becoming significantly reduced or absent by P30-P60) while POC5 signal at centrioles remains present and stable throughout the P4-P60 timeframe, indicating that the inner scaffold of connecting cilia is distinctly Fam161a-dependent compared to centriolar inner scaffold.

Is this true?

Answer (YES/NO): YES